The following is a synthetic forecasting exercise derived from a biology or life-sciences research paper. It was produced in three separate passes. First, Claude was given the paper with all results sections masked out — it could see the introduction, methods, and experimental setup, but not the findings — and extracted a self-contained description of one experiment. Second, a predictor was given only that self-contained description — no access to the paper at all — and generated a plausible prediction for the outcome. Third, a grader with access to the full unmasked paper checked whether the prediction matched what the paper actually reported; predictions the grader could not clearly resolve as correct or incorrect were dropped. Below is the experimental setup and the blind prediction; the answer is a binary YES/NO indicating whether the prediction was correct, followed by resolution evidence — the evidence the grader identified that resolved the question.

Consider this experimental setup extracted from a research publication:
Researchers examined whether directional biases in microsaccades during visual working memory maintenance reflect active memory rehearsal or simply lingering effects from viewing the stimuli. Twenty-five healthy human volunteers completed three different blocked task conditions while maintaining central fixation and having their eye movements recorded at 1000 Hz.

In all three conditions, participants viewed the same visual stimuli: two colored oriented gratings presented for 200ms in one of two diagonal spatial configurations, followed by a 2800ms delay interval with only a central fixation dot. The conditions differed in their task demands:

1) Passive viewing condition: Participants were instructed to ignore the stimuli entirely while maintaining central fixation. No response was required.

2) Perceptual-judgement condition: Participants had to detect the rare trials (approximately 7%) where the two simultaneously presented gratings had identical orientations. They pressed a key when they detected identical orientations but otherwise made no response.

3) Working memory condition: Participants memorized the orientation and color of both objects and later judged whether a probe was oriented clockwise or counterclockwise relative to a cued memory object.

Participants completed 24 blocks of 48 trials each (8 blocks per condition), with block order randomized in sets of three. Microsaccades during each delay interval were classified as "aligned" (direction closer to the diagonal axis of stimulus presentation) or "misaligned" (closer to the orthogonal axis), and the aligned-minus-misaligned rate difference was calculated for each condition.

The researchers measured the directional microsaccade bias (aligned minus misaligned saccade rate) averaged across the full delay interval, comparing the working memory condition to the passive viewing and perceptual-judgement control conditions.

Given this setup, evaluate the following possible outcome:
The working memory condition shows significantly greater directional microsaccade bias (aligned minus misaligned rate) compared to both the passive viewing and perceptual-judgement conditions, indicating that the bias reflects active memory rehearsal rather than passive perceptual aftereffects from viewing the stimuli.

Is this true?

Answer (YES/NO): YES